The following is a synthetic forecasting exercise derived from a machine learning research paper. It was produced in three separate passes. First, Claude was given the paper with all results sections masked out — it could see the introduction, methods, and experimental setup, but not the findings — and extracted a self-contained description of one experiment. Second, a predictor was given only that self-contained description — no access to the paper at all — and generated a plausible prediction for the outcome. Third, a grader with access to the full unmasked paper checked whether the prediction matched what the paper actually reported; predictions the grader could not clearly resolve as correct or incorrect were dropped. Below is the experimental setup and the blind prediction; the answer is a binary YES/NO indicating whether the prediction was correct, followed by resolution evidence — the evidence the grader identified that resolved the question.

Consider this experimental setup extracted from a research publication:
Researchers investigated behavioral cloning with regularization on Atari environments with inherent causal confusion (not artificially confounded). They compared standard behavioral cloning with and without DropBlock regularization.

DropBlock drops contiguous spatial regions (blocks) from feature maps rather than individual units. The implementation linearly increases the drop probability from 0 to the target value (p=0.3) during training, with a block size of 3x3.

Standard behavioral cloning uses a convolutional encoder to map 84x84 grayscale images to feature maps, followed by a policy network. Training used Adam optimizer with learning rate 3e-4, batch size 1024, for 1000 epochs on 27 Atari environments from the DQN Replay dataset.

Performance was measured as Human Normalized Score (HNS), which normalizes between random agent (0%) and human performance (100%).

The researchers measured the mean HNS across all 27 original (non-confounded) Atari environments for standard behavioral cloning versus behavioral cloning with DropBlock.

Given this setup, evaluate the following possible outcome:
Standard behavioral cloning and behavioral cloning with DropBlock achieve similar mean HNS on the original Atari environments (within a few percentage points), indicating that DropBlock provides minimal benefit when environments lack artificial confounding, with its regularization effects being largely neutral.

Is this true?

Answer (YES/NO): NO